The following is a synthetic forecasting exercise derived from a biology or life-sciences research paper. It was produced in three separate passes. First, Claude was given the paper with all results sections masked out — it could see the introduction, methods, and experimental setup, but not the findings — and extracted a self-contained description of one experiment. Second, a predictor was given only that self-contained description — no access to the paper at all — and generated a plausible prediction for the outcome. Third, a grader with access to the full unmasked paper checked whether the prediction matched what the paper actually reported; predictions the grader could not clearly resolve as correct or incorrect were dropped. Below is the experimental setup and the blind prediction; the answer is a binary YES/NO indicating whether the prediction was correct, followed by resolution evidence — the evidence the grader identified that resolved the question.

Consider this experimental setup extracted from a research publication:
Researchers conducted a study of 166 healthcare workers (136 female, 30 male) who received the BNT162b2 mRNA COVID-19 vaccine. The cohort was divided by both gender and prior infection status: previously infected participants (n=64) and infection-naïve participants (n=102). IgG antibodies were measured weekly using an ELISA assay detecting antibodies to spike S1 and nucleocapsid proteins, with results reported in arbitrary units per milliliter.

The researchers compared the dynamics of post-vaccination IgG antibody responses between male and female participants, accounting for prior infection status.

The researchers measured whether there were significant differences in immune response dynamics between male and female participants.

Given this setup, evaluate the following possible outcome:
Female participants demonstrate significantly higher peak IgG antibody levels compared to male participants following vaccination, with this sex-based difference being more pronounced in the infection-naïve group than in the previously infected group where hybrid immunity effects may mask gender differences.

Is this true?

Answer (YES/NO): NO